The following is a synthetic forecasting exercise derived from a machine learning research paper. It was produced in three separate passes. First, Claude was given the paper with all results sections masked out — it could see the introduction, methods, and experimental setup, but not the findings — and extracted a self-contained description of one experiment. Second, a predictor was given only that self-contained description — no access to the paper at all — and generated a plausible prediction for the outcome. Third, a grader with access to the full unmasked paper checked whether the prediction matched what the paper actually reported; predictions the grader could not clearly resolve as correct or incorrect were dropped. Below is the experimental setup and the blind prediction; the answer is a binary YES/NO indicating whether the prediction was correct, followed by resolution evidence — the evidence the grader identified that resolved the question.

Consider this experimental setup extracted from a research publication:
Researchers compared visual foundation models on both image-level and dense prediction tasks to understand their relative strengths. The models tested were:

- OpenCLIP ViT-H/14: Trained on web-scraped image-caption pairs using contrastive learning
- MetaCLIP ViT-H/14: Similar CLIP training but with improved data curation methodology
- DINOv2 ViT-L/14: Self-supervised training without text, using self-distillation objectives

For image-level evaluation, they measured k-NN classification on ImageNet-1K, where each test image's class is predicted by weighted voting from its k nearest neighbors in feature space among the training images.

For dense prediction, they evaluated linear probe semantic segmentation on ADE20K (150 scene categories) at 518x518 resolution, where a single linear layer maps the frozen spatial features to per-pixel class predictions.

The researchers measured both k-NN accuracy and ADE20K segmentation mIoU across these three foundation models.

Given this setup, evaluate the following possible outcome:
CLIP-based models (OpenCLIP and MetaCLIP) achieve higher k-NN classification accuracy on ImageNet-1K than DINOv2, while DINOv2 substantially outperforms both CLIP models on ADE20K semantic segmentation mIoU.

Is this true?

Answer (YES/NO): NO